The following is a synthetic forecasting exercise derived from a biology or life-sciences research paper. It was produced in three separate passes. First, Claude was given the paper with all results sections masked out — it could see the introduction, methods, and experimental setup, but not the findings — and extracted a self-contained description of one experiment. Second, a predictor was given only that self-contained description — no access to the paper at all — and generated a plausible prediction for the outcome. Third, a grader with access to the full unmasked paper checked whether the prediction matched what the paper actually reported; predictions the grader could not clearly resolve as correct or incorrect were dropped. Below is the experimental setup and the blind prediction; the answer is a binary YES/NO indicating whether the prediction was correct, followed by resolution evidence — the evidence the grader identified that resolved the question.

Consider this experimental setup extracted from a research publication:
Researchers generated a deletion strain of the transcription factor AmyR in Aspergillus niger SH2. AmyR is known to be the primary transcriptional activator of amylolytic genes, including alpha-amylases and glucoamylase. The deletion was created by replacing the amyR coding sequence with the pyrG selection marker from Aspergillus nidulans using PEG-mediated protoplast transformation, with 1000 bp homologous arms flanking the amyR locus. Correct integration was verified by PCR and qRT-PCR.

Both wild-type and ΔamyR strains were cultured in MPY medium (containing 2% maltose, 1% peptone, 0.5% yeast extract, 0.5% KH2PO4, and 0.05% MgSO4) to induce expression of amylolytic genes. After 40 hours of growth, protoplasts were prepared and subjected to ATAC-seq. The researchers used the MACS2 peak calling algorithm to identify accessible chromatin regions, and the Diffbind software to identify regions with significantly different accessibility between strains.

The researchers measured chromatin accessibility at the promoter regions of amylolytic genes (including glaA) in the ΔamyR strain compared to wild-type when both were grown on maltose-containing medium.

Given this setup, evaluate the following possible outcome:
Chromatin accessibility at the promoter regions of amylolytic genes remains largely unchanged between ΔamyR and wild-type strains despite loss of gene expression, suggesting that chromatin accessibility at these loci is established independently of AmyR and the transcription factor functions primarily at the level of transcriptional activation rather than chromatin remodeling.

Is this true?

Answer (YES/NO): NO